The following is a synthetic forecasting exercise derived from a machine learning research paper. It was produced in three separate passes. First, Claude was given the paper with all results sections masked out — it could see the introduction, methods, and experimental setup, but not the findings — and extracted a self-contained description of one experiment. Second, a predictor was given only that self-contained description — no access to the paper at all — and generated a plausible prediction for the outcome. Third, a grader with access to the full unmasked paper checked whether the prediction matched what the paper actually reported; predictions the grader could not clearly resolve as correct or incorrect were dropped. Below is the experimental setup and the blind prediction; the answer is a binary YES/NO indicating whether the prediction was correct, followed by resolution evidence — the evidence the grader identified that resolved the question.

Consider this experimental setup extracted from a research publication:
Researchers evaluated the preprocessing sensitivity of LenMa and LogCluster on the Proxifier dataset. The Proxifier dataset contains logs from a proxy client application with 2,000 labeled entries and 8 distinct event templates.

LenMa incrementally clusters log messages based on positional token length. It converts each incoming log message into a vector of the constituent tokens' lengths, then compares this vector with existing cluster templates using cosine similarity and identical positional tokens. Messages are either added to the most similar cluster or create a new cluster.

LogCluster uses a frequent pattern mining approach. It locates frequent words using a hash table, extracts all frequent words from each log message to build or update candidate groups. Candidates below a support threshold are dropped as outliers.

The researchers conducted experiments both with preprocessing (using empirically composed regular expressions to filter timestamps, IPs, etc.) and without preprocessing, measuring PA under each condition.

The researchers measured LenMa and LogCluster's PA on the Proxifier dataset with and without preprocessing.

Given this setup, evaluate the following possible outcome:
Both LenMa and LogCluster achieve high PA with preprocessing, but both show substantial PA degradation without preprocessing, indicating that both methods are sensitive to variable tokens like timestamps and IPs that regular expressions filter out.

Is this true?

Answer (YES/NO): YES